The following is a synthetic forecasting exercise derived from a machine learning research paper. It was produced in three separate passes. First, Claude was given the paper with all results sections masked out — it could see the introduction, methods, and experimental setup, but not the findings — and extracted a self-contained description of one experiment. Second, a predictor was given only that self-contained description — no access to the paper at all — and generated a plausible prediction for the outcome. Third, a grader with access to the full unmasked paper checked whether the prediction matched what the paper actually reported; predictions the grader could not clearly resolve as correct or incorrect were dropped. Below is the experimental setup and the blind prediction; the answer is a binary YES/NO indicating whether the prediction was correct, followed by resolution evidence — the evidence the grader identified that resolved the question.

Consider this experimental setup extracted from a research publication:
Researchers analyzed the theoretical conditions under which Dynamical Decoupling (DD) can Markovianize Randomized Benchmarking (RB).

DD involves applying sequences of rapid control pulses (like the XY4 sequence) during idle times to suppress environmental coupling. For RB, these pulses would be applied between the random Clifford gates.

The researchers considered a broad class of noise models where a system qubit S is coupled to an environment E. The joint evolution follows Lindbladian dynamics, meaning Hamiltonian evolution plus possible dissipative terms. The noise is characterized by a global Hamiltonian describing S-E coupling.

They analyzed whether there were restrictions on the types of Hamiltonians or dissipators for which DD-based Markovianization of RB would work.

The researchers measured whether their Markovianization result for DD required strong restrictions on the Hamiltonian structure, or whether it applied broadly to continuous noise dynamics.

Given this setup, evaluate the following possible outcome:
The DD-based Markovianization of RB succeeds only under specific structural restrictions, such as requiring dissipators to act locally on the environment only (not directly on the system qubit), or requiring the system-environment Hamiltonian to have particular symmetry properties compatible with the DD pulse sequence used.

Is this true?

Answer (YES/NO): NO